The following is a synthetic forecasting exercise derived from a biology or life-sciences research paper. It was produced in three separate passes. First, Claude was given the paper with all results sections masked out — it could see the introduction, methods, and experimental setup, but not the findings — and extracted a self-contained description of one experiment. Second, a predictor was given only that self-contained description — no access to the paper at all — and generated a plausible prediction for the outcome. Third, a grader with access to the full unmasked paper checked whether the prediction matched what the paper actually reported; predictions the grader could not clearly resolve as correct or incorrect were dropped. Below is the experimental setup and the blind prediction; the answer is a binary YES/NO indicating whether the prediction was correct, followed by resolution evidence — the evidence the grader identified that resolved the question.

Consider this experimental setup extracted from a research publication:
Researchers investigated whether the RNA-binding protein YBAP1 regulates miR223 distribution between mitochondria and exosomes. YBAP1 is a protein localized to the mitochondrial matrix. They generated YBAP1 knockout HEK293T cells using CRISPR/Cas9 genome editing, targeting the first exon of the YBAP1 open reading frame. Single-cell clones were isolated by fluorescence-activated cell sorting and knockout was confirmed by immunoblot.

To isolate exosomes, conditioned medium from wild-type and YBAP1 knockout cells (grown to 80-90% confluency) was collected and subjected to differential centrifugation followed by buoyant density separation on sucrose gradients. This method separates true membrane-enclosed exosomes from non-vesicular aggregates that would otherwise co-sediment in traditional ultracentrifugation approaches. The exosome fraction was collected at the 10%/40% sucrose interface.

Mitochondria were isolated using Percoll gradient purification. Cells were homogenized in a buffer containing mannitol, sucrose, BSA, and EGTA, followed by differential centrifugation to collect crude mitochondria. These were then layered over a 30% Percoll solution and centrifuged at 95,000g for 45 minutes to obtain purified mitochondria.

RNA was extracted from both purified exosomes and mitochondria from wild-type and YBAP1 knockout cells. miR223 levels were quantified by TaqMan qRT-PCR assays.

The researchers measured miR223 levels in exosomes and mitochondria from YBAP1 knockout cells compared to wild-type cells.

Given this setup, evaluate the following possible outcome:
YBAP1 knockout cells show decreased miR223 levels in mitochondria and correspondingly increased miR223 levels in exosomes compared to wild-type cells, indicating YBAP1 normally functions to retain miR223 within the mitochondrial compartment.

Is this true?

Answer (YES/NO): YES